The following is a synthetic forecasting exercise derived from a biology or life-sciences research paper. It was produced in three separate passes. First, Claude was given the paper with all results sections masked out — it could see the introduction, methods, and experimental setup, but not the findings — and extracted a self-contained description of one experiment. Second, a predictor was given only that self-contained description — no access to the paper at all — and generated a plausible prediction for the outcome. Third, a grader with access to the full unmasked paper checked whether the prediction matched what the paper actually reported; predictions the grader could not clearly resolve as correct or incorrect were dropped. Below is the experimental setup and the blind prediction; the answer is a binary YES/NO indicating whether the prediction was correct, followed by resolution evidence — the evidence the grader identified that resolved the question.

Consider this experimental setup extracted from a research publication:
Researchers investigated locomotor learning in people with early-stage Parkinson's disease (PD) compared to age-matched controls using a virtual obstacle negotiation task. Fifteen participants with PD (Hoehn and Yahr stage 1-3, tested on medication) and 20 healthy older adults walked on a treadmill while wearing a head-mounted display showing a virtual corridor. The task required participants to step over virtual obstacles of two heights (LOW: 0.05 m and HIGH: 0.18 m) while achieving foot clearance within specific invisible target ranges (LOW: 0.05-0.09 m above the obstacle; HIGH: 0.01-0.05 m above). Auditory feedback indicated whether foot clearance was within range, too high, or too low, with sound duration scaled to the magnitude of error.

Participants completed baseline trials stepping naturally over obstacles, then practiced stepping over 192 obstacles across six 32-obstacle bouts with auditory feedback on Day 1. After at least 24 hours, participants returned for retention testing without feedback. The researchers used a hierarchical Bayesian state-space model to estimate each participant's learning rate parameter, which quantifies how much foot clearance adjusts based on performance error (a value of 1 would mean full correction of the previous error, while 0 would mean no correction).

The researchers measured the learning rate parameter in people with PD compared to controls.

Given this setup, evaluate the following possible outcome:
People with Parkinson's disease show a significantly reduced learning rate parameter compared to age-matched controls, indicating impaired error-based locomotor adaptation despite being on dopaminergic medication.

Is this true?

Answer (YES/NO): NO